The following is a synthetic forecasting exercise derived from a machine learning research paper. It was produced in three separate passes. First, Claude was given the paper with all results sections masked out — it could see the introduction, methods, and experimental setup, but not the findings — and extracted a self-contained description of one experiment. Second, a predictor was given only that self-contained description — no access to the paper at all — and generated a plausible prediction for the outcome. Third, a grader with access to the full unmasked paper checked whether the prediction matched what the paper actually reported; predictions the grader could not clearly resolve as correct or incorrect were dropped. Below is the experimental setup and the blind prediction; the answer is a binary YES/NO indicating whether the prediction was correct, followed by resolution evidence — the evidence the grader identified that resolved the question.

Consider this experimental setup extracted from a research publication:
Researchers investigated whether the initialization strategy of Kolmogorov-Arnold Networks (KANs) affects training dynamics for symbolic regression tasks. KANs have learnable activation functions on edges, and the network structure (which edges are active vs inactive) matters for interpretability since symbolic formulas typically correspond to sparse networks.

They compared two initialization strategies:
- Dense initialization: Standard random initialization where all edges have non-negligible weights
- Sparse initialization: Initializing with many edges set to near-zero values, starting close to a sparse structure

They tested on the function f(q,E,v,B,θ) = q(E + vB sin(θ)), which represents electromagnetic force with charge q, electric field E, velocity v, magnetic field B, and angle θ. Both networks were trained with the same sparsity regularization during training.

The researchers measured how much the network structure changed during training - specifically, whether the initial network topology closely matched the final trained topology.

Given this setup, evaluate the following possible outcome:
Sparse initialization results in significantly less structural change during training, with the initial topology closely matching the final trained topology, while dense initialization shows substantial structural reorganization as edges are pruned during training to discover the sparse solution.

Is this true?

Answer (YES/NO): YES